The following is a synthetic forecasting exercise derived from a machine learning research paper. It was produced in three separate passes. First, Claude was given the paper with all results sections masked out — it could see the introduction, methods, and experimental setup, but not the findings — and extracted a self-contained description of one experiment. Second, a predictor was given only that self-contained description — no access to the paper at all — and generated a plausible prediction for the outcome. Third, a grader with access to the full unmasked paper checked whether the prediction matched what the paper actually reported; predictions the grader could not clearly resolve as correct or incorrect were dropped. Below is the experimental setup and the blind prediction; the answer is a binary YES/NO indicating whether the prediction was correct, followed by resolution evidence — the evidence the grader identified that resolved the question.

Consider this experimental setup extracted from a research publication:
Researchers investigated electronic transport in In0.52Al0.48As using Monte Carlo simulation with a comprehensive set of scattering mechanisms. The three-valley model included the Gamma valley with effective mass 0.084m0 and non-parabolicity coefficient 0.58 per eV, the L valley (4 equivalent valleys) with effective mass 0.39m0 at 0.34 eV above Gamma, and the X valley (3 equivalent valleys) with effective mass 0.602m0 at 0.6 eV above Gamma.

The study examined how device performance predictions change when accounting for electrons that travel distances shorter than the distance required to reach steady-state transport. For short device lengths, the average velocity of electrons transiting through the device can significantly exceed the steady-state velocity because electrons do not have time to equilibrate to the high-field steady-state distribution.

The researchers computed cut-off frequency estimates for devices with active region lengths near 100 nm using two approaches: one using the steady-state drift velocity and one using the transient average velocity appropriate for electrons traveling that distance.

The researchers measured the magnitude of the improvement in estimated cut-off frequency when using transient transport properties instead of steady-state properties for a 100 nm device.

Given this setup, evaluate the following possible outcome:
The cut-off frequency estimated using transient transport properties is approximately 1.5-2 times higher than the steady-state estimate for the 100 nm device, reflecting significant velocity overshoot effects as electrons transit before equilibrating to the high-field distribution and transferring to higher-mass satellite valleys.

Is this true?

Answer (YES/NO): NO